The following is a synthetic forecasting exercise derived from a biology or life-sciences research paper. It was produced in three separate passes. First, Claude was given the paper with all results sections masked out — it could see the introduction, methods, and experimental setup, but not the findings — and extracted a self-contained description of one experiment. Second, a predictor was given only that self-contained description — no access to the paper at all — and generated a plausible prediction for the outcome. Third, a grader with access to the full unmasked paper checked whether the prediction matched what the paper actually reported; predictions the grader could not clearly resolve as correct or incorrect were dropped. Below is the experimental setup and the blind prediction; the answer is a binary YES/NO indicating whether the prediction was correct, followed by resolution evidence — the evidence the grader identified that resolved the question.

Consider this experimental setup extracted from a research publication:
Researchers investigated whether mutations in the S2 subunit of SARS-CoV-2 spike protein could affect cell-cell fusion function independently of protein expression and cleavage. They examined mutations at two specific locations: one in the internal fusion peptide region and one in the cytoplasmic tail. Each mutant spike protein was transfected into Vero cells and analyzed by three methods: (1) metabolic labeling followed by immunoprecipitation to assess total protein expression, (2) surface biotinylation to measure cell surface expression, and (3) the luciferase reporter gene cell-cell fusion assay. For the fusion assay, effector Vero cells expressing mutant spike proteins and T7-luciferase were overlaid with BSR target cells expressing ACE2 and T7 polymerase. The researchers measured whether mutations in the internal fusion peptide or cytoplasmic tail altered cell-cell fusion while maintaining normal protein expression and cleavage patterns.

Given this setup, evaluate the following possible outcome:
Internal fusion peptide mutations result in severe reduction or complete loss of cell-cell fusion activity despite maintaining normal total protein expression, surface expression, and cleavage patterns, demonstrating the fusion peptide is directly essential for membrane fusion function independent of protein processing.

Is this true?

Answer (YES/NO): NO